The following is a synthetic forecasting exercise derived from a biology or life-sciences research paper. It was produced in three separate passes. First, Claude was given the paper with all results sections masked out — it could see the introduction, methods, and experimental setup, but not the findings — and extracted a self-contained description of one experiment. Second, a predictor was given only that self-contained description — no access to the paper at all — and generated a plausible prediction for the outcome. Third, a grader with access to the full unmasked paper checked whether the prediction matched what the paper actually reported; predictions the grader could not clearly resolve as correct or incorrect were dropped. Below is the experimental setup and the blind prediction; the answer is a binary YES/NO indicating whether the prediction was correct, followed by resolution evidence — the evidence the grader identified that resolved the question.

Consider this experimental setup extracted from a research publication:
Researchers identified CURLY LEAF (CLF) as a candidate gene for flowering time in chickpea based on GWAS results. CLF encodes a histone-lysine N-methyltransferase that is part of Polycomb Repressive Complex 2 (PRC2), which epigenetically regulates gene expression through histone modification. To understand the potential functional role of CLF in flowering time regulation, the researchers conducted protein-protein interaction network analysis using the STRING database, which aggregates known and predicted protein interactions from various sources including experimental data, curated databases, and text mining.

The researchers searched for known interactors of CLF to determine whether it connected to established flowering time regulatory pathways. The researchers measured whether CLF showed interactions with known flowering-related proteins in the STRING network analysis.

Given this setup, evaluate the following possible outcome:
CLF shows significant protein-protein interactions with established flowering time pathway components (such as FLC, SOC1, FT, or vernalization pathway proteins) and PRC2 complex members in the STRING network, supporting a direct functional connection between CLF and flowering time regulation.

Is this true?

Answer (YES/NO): YES